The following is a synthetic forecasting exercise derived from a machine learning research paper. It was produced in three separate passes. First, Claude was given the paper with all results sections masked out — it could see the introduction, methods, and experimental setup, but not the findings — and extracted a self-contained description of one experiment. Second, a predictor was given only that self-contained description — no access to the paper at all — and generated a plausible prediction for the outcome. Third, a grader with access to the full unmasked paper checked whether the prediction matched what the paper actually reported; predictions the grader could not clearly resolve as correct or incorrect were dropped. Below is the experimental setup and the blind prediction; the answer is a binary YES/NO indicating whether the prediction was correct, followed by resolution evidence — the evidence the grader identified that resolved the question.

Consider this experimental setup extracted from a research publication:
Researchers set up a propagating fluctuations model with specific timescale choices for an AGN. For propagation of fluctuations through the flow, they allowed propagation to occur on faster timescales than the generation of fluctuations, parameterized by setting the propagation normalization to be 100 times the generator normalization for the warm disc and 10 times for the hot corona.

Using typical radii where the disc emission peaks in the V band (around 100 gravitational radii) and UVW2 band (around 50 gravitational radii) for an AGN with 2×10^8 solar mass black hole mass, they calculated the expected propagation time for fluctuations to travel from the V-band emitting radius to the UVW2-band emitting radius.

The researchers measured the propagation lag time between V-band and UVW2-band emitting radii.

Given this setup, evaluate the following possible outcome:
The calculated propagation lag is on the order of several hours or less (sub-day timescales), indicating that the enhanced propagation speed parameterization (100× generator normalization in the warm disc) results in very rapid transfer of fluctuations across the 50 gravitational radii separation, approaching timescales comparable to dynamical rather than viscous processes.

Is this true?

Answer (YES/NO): NO